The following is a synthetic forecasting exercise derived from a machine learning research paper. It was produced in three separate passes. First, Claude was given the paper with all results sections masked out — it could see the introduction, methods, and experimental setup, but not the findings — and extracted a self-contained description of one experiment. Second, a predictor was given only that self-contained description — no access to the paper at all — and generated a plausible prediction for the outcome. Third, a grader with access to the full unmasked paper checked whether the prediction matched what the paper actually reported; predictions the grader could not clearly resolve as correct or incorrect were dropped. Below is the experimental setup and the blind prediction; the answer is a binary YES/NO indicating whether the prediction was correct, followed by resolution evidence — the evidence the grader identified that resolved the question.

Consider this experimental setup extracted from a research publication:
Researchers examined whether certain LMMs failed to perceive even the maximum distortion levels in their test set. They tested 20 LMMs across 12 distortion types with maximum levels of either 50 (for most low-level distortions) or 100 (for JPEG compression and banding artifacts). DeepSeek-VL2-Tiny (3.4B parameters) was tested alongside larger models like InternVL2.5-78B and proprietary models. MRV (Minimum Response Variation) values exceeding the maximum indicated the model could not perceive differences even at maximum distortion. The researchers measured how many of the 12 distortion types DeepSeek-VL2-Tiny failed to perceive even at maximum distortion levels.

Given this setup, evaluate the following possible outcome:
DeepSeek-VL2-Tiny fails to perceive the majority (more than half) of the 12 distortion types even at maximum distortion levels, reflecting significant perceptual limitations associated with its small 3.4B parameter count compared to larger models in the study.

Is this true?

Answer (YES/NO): YES